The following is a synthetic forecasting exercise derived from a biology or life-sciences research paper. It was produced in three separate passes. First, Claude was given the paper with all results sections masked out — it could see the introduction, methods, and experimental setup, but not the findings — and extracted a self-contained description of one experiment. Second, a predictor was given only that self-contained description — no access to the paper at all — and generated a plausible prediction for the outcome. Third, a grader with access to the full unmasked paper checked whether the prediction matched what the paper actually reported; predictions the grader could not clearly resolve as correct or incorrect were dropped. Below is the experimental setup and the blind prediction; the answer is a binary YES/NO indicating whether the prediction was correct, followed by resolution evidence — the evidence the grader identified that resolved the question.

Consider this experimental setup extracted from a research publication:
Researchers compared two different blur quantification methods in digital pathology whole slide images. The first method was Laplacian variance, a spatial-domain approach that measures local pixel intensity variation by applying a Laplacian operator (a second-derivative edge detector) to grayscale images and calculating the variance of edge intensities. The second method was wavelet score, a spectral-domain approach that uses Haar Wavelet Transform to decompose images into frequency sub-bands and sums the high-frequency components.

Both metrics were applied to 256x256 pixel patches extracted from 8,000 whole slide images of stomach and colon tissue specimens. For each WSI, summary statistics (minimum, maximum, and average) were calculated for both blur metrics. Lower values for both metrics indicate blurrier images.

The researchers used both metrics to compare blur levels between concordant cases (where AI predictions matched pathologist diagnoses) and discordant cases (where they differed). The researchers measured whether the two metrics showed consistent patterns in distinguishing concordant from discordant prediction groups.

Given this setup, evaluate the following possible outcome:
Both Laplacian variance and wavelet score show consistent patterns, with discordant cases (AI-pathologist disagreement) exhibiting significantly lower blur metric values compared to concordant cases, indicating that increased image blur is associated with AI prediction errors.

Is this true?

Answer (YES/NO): NO